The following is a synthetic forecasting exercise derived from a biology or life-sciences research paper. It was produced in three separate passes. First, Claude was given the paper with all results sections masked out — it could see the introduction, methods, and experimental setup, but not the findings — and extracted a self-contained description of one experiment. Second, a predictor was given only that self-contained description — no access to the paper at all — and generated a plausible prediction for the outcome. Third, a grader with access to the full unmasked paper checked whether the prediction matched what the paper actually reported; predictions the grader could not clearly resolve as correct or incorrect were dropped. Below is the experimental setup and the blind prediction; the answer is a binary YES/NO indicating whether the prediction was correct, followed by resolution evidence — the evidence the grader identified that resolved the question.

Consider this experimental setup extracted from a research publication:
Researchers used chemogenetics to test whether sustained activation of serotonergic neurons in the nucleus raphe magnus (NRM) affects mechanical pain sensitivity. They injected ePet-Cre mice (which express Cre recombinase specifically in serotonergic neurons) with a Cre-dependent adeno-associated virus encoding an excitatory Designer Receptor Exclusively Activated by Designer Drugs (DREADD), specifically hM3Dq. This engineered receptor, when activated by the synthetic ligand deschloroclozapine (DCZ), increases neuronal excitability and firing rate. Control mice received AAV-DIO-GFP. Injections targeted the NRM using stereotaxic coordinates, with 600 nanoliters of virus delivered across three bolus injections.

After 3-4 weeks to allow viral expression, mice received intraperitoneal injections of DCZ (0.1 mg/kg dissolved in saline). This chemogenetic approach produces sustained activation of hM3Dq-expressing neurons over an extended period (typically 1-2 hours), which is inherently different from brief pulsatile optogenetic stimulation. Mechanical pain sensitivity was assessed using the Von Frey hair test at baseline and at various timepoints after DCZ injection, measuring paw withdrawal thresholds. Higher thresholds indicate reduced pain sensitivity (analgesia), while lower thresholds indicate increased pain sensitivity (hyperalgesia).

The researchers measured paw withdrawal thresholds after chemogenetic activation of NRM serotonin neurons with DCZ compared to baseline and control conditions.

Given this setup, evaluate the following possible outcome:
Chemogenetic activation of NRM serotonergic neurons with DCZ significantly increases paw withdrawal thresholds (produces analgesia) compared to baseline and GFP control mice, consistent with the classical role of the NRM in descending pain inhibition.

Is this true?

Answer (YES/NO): NO